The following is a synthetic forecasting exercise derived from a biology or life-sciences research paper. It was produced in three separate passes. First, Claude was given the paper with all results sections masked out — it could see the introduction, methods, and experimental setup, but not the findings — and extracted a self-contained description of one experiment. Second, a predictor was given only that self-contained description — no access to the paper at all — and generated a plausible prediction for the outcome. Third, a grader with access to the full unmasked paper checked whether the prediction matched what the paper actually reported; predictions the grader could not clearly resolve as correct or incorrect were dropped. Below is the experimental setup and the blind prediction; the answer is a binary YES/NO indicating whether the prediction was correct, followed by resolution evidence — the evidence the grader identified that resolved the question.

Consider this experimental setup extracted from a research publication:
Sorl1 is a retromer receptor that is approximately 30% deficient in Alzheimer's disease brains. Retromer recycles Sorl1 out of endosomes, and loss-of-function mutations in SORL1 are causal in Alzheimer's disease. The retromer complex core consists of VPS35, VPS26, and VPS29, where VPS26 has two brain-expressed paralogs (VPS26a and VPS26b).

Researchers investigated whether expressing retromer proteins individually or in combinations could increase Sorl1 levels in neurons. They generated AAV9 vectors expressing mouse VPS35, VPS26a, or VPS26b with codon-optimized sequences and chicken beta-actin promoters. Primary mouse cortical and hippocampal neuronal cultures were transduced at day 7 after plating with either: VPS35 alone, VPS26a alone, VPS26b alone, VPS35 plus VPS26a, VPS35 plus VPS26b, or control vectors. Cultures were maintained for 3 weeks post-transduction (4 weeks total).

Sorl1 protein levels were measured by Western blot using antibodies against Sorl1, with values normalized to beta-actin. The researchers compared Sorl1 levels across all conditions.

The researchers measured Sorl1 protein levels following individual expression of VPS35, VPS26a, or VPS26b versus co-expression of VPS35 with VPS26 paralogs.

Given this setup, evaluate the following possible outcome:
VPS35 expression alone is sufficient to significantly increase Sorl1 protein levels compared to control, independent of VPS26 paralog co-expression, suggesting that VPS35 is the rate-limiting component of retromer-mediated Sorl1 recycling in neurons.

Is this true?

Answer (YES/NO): NO